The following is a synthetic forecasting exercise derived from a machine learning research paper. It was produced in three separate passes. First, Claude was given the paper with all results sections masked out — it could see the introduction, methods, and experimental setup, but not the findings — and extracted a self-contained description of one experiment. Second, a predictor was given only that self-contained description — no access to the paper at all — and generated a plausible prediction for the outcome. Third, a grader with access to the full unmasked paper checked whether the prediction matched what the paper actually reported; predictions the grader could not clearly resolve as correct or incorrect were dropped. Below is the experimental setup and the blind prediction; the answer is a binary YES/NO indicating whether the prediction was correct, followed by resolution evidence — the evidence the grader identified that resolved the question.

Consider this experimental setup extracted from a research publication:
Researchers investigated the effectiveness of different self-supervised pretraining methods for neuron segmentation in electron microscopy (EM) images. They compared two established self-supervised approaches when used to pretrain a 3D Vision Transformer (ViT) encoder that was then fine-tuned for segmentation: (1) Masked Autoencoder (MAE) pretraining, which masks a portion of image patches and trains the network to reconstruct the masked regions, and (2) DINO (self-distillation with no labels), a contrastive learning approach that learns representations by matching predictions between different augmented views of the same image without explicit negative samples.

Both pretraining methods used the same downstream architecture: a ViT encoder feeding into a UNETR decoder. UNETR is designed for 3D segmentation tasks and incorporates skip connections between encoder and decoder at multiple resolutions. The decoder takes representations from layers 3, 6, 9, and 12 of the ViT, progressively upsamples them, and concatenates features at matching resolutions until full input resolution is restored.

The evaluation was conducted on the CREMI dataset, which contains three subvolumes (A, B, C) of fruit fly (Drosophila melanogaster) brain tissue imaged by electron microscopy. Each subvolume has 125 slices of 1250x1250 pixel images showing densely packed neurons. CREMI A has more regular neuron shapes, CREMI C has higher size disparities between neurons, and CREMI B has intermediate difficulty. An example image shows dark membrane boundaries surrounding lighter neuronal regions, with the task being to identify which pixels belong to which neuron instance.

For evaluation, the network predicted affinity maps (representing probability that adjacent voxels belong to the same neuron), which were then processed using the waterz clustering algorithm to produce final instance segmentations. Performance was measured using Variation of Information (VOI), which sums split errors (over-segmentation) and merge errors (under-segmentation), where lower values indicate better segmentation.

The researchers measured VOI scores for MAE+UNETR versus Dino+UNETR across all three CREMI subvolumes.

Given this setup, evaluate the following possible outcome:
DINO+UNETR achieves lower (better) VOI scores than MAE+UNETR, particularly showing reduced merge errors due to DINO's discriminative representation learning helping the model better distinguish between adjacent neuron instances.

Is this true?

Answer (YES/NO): NO